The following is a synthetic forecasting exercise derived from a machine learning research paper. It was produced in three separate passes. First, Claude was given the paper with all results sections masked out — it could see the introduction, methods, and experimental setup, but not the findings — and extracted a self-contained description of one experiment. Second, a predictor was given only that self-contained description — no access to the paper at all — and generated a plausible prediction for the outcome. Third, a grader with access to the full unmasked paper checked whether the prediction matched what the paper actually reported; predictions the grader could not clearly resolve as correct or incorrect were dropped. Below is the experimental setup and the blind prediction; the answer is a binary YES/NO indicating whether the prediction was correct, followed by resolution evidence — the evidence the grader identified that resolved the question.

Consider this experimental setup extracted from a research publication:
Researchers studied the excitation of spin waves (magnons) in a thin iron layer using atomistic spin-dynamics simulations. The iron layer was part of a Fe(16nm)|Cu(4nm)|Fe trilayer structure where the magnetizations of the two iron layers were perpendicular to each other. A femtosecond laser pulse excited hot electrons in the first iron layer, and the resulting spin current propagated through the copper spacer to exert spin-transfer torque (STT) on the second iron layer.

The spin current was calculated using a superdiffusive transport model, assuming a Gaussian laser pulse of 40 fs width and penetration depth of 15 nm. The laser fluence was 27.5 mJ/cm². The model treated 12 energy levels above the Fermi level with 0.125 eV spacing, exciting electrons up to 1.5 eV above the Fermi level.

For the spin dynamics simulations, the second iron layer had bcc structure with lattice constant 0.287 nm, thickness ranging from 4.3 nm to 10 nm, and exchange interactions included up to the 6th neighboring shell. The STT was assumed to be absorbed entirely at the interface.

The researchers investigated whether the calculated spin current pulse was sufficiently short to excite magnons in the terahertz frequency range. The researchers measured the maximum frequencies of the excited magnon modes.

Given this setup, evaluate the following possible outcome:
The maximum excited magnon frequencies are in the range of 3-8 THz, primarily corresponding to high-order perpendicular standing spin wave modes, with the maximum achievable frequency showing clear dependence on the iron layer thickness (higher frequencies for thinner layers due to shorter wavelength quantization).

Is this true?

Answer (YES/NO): NO